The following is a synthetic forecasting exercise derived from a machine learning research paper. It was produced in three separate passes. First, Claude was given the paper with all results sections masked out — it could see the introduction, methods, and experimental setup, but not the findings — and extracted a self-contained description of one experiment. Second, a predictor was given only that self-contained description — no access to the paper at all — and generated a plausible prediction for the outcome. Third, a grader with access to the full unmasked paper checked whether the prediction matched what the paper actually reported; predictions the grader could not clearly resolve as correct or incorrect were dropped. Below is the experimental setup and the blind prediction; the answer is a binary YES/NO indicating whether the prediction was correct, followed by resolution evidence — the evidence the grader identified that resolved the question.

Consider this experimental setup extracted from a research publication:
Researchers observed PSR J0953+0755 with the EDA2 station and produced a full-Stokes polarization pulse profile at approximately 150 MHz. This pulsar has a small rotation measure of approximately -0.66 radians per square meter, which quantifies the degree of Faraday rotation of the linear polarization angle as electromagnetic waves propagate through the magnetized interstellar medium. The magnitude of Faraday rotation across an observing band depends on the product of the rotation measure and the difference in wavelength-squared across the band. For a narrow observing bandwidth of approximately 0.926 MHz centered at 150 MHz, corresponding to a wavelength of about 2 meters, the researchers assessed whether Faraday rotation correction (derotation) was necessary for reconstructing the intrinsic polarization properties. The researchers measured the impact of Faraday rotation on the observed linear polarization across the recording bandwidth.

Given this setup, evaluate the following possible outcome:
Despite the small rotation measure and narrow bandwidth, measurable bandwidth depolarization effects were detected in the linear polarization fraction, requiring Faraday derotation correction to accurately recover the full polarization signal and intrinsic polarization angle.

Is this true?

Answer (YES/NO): NO